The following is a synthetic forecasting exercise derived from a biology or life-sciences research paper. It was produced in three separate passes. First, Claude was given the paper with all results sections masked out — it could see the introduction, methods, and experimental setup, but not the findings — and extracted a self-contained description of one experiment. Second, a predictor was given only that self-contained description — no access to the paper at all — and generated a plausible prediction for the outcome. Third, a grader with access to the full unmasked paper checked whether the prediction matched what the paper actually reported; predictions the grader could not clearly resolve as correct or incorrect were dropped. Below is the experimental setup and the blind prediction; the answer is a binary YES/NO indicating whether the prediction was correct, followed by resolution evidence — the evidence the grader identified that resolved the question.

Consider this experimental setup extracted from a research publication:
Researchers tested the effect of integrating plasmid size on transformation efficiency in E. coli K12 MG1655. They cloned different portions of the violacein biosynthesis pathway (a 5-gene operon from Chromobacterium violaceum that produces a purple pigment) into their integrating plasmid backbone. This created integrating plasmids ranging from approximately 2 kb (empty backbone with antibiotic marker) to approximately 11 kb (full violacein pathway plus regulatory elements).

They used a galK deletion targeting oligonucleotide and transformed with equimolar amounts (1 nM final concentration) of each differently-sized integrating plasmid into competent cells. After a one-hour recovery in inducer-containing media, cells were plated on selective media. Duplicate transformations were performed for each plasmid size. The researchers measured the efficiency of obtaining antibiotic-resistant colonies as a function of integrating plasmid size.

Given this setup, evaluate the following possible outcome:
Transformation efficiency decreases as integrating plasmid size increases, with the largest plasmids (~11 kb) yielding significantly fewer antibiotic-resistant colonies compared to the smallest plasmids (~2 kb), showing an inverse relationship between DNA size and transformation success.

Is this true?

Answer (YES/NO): YES